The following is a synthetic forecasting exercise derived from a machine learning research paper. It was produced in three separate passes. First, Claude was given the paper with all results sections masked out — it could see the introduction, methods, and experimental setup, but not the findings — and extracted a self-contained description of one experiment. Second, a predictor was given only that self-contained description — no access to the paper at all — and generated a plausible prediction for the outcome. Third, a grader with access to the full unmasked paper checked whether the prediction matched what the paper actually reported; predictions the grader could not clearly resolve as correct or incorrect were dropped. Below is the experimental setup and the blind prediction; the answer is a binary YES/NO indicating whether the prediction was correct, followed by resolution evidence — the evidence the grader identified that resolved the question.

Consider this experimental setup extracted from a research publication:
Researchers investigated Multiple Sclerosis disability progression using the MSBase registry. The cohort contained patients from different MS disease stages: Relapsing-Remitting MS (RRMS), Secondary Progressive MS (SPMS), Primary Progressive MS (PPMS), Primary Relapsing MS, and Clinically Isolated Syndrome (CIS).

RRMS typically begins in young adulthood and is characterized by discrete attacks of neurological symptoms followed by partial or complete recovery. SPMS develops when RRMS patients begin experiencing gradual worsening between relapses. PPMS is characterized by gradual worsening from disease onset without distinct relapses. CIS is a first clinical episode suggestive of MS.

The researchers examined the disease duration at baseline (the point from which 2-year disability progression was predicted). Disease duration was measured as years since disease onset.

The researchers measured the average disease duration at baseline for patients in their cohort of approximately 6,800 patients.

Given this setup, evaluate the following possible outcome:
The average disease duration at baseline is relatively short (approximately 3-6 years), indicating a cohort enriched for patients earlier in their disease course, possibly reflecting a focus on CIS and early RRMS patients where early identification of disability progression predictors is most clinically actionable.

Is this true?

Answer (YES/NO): NO